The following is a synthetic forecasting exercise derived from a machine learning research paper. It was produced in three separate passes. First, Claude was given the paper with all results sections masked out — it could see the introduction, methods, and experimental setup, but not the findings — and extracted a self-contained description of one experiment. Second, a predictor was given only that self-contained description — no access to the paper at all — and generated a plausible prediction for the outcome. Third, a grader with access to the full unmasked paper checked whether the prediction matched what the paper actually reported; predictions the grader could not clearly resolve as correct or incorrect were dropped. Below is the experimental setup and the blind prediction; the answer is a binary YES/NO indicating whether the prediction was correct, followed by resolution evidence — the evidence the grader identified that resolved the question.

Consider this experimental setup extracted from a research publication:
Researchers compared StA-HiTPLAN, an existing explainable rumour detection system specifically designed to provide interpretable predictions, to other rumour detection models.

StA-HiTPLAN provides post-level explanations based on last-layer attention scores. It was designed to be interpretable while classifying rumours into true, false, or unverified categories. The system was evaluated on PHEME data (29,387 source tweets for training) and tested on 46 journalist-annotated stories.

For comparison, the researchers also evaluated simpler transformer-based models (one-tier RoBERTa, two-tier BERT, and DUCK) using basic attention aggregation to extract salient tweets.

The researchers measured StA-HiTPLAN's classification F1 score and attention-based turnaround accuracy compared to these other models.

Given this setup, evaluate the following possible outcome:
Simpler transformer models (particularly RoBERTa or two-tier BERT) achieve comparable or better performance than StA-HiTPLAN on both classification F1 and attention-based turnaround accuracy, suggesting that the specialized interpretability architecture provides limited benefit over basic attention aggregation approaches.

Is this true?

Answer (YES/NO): YES